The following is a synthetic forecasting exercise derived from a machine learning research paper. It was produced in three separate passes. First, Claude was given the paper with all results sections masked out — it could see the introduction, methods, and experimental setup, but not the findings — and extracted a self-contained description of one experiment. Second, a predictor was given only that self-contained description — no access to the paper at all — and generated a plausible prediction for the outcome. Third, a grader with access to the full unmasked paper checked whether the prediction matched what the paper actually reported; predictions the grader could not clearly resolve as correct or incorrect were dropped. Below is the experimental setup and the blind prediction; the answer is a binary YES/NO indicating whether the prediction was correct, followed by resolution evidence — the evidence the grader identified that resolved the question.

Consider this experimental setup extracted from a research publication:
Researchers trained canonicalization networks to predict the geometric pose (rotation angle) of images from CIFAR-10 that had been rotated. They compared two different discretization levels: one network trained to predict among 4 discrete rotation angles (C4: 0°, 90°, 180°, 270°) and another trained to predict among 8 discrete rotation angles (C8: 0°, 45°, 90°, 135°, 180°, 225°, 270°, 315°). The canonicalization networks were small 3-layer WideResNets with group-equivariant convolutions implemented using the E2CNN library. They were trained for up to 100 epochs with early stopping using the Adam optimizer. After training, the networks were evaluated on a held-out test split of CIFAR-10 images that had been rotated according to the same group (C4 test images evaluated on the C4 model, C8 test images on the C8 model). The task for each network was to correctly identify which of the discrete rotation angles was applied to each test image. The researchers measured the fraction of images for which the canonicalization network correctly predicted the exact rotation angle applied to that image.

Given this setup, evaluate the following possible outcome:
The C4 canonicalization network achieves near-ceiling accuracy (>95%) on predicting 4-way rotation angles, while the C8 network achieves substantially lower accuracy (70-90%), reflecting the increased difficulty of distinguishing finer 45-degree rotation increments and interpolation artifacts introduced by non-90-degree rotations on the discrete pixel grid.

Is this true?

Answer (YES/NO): NO